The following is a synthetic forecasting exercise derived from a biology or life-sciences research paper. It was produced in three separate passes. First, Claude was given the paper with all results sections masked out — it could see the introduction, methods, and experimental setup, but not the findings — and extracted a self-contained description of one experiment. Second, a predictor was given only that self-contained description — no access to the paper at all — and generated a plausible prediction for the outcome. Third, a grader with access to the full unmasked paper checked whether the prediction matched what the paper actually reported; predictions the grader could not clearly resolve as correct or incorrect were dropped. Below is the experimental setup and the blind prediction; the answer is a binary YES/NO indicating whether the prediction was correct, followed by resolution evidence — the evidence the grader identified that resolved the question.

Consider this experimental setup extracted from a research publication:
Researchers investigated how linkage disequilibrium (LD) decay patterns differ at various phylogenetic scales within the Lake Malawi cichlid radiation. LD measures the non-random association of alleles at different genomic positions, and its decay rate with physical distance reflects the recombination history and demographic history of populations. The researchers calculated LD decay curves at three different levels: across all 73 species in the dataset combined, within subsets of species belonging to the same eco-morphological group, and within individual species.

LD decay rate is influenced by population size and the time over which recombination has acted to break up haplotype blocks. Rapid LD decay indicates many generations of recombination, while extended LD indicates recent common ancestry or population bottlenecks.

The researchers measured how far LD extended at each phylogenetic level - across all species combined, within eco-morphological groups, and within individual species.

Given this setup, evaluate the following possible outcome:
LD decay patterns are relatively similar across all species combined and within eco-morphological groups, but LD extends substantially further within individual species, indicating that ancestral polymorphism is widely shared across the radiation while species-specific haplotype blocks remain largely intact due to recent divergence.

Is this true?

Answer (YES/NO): NO